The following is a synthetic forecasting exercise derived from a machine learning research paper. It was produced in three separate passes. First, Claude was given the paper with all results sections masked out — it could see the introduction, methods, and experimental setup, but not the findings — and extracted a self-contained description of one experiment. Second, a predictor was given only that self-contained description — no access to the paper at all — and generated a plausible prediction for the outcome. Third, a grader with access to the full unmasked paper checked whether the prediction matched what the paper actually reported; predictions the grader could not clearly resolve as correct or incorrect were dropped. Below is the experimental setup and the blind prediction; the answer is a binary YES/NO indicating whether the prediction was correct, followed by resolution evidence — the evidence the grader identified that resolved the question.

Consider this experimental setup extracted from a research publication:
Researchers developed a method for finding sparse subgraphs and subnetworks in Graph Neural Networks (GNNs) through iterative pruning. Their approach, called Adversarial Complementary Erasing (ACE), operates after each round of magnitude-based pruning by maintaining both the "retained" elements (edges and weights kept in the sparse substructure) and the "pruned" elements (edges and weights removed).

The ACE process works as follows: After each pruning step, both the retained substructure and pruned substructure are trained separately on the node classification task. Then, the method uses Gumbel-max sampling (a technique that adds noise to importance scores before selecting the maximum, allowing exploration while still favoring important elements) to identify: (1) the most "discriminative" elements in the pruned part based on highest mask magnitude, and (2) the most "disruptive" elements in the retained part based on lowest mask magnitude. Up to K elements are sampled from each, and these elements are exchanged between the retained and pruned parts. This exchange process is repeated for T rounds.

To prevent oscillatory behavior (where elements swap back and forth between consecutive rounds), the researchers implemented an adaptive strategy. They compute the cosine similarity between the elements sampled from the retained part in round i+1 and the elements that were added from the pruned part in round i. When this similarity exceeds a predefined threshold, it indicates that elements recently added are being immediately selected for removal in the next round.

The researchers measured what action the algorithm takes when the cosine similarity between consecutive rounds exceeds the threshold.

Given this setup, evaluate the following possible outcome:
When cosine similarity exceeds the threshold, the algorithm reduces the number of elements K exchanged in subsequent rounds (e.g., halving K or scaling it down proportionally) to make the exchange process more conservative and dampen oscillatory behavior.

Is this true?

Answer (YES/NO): YES